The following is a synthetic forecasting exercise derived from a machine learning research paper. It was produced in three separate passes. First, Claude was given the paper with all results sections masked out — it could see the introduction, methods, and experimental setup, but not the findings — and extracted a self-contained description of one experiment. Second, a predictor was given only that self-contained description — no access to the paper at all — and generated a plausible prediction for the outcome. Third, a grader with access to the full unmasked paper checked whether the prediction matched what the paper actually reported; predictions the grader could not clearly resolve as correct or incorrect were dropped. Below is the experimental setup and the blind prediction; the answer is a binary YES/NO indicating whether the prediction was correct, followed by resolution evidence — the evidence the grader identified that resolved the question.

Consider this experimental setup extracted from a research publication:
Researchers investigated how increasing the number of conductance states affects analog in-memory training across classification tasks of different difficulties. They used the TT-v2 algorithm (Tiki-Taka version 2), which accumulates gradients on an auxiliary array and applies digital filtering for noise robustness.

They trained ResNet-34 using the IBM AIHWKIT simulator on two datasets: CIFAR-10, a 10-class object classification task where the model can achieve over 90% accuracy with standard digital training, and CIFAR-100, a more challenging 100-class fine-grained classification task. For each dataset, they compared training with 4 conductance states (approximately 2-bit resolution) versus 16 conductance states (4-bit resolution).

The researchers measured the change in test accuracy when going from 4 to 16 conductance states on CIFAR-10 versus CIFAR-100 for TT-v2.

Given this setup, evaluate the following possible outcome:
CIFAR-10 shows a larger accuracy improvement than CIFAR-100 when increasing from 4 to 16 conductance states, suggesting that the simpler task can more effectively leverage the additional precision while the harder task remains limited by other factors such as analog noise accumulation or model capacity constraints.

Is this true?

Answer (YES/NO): NO